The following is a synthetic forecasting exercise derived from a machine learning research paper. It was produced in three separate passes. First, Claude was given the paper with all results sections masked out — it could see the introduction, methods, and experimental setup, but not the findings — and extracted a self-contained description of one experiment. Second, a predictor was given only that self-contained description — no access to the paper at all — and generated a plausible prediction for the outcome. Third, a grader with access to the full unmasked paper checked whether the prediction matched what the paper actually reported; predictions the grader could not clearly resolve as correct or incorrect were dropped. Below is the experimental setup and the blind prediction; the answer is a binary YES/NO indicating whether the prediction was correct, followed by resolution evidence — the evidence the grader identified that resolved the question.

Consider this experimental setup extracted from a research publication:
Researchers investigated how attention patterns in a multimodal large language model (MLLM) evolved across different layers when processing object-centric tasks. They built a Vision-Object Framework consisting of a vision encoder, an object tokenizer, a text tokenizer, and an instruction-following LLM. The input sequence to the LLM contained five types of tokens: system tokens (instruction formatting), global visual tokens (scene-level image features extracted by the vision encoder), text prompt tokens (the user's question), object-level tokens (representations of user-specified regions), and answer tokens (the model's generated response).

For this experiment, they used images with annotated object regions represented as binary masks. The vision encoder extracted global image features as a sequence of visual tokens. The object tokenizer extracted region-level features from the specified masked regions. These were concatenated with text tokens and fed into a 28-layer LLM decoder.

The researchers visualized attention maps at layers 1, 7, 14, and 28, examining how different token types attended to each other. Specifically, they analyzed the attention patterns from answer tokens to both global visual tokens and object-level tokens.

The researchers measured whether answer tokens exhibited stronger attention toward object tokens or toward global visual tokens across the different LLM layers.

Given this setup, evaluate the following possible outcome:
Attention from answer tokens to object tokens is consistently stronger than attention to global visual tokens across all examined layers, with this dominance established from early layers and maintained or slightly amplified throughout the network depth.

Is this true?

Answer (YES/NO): YES